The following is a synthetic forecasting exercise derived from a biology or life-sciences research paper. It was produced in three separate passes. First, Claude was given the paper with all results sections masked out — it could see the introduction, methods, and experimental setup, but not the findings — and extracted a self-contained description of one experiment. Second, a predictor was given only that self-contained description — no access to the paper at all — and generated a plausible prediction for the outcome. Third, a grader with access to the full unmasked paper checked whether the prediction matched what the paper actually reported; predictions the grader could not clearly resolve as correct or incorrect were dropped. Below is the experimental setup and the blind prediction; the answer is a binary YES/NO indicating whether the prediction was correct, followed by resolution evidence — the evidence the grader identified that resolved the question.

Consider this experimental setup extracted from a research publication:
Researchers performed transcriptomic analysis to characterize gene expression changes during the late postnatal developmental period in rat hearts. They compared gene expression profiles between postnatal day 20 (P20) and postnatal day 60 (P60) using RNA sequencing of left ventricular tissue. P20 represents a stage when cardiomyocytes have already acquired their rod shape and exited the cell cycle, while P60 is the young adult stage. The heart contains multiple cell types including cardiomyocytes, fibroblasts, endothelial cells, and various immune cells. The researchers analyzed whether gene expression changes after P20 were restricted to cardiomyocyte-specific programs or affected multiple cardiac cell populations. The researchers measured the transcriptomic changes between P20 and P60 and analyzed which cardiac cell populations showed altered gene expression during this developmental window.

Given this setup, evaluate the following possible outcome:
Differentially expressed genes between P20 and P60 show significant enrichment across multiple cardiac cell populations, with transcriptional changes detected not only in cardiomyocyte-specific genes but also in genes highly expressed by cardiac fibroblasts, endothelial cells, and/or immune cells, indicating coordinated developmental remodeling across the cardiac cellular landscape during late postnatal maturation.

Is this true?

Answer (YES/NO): YES